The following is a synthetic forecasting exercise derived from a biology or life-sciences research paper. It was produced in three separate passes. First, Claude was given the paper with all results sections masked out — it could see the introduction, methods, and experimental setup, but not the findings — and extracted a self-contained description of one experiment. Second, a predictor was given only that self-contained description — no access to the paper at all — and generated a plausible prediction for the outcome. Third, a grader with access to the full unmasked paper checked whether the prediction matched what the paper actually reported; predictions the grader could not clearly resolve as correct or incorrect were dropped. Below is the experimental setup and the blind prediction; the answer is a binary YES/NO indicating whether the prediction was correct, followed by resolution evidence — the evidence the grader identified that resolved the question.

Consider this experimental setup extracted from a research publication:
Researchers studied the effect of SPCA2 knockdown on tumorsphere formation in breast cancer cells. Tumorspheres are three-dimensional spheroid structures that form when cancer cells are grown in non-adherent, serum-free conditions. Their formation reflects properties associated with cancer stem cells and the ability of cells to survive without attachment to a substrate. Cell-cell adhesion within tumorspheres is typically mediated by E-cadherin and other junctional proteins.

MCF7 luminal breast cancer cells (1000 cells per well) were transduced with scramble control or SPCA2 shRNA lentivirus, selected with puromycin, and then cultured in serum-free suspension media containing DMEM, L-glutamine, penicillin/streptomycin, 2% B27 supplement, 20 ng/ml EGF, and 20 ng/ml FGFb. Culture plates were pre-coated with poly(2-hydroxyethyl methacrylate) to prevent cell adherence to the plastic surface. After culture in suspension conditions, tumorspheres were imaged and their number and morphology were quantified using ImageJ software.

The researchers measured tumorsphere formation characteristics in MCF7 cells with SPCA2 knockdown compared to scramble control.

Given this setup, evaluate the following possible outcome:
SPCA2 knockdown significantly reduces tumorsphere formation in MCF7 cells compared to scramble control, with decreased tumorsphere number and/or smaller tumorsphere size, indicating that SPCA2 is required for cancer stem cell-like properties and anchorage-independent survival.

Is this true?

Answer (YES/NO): YES